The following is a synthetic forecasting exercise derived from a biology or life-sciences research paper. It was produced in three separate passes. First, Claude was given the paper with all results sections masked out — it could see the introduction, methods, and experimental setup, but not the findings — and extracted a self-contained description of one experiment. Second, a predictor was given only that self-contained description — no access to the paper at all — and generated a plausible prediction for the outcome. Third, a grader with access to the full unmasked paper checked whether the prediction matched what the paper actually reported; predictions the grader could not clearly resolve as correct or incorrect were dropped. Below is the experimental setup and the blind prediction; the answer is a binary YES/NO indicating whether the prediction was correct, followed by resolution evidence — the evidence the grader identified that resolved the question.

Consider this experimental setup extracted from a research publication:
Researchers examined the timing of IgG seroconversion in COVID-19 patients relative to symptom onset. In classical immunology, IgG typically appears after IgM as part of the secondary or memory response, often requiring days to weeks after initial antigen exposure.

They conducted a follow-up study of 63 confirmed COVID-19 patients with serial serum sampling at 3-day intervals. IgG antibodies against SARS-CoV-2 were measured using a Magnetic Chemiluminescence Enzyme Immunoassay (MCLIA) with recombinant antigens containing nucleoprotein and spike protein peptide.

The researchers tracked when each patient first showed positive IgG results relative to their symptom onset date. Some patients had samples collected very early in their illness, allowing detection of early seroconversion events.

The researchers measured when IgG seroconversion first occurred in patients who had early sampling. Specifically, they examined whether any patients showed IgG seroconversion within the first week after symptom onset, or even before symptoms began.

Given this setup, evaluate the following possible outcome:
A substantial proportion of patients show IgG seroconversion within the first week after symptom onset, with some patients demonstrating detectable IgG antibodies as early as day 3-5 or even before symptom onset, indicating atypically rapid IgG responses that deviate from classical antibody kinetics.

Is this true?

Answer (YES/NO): YES